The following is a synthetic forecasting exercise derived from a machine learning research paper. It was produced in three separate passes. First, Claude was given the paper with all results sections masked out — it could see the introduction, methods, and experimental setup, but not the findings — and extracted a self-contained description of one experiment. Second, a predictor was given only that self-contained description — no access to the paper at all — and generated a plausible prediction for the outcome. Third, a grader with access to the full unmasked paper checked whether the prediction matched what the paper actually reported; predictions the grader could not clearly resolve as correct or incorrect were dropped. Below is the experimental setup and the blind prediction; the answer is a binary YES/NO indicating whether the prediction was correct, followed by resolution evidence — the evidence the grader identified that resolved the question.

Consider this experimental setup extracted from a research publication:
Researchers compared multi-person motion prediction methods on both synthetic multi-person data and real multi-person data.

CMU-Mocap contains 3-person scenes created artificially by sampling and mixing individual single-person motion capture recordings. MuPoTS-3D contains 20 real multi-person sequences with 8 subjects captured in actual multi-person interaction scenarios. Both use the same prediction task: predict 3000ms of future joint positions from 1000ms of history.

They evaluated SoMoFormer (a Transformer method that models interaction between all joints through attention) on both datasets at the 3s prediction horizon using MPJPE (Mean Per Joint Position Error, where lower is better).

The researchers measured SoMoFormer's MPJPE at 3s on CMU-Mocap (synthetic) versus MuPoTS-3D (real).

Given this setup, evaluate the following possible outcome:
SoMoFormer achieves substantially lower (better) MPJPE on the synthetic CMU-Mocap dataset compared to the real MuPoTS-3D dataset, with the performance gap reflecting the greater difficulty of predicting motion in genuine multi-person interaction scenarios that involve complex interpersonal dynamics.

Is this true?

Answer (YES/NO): NO